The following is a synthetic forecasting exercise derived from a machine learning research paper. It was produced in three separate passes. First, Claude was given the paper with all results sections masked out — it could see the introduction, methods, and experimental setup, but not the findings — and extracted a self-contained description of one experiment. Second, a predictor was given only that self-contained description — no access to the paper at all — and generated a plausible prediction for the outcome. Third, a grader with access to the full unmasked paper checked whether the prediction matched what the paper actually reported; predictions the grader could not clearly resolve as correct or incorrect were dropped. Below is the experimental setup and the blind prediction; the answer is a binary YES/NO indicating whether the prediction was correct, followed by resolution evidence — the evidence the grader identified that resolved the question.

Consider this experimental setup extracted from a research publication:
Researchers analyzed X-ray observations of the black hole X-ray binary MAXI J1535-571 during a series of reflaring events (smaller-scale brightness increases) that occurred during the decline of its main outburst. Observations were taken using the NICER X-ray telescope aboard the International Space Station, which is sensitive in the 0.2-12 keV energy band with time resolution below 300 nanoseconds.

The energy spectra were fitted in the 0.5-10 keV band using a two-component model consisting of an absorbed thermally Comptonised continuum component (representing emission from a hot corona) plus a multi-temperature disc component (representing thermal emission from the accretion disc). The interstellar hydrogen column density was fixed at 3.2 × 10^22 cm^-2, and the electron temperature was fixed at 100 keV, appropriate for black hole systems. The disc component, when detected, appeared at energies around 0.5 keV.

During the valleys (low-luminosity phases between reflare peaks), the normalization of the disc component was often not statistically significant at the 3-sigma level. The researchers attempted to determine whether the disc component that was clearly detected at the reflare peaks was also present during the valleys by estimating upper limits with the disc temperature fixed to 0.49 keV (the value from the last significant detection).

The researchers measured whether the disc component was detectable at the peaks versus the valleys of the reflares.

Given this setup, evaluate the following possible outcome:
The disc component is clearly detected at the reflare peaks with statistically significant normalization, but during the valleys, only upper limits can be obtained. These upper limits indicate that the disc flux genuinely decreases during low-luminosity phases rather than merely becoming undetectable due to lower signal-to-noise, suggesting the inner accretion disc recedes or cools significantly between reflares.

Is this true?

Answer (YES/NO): YES